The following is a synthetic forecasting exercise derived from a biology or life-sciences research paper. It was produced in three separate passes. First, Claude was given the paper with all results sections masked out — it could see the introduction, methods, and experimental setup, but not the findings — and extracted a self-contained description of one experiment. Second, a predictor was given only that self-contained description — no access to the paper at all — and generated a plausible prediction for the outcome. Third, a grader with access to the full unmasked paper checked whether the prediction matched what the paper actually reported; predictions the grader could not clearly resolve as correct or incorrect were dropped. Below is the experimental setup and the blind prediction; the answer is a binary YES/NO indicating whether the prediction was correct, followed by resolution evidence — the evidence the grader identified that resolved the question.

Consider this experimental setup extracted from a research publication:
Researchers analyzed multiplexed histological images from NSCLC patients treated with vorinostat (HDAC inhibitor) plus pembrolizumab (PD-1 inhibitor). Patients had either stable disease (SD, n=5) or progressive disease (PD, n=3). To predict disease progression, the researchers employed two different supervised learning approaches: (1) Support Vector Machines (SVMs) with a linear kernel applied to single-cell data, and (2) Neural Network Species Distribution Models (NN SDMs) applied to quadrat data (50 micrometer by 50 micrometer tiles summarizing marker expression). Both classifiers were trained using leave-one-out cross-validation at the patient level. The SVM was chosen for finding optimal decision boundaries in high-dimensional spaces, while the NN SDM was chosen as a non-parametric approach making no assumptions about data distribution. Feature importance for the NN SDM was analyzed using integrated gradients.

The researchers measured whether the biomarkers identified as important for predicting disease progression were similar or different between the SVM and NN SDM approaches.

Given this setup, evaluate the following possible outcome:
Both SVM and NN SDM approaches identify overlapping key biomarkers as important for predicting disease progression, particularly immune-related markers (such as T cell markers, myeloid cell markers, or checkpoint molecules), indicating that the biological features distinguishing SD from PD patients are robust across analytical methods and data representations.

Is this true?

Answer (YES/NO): YES